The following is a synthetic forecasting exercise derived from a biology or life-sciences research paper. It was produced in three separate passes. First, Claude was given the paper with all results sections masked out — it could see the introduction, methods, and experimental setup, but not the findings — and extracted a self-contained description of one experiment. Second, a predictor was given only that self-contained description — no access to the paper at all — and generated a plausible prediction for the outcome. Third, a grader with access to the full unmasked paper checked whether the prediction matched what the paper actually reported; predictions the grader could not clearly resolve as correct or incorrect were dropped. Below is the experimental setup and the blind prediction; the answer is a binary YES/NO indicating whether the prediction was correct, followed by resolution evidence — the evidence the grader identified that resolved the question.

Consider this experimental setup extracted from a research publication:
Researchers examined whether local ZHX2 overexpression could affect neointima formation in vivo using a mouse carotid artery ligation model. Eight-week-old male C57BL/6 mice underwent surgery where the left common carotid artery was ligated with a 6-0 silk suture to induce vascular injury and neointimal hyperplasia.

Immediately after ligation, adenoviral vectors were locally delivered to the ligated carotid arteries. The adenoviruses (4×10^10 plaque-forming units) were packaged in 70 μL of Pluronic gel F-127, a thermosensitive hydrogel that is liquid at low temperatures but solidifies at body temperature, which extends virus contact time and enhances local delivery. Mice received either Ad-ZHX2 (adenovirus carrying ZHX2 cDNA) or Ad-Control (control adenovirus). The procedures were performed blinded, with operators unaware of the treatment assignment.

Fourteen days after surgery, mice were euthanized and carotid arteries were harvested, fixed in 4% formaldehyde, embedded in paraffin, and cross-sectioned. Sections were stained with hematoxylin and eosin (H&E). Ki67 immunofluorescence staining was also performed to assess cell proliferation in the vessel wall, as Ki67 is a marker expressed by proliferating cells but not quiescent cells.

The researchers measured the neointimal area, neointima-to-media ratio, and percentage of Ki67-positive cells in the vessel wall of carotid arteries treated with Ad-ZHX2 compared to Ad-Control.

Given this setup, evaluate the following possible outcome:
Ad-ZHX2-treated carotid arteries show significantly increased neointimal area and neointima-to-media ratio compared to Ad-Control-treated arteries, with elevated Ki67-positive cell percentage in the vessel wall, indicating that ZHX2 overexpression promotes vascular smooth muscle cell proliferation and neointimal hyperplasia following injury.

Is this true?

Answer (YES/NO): NO